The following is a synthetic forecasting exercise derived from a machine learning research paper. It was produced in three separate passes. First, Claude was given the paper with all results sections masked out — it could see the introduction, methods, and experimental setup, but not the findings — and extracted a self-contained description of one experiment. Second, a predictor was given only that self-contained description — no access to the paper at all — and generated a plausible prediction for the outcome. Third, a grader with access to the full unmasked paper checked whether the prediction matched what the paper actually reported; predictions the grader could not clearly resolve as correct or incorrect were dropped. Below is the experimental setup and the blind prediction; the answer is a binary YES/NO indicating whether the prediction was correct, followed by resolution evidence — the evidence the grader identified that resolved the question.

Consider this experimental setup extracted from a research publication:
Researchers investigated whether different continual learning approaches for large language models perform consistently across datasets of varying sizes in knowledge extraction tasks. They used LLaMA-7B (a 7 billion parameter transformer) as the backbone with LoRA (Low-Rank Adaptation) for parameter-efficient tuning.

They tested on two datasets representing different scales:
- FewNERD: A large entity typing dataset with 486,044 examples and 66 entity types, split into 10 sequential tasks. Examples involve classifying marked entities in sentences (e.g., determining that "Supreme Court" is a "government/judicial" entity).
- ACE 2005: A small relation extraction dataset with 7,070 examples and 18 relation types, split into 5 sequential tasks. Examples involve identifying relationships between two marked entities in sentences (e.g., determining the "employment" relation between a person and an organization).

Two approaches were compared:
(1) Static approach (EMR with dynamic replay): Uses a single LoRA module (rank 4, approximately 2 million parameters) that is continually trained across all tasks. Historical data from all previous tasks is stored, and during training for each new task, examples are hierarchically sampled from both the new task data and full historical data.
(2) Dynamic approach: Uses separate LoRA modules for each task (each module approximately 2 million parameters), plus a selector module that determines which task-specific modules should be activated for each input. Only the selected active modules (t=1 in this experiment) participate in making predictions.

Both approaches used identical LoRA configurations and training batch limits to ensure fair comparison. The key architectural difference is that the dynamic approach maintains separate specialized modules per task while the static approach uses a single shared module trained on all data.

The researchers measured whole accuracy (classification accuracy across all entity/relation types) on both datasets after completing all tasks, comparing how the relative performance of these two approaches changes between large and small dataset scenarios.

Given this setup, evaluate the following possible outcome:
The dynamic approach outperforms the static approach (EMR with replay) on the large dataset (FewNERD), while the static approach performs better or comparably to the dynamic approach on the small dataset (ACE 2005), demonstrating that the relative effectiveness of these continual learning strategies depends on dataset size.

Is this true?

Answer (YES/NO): NO